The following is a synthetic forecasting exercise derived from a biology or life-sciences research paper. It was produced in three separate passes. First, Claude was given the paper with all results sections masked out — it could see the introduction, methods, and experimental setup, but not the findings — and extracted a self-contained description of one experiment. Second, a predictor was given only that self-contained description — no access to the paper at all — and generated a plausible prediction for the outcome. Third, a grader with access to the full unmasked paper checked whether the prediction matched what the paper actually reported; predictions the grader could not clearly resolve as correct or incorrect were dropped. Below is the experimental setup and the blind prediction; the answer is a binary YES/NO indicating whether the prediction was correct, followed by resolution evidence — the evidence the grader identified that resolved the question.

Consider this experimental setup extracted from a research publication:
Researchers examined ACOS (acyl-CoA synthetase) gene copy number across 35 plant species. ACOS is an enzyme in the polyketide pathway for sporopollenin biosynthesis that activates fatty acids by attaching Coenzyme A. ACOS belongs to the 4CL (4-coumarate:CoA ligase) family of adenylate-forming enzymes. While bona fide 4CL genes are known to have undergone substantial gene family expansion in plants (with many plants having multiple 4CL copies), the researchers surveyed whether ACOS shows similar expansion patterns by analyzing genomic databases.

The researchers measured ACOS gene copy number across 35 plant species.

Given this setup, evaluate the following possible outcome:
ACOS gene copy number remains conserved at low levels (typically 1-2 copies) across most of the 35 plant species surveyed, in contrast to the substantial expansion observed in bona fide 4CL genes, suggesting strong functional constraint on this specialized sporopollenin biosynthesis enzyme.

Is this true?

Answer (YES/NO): YES